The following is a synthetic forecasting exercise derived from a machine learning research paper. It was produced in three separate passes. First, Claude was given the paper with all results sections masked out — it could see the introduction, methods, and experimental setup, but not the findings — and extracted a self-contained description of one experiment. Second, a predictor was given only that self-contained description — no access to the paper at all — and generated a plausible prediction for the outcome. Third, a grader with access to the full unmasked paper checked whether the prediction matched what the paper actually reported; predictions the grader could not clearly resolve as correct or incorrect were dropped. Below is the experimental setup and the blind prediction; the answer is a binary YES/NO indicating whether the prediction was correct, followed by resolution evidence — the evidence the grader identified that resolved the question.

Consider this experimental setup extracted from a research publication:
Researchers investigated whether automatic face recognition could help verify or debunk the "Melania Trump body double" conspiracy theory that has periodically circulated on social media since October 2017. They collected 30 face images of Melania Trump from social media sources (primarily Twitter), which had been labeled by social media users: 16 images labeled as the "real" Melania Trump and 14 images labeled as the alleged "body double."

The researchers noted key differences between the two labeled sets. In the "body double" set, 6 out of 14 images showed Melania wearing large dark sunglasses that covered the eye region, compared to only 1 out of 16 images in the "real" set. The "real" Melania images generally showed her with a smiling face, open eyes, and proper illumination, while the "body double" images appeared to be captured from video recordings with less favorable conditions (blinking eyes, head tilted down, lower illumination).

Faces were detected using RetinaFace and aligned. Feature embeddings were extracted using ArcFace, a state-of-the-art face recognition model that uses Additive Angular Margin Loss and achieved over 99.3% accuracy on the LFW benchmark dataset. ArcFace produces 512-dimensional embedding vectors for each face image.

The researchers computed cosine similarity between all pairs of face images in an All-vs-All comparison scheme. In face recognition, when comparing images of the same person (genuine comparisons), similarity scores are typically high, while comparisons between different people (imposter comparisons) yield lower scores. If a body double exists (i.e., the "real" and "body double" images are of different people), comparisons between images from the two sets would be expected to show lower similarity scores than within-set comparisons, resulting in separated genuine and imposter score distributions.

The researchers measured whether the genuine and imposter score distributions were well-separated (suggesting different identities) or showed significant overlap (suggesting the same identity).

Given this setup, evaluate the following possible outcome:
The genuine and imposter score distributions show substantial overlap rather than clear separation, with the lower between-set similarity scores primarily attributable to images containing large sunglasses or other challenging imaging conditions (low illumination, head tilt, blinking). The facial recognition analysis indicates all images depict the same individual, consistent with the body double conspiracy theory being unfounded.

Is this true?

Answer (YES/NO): YES